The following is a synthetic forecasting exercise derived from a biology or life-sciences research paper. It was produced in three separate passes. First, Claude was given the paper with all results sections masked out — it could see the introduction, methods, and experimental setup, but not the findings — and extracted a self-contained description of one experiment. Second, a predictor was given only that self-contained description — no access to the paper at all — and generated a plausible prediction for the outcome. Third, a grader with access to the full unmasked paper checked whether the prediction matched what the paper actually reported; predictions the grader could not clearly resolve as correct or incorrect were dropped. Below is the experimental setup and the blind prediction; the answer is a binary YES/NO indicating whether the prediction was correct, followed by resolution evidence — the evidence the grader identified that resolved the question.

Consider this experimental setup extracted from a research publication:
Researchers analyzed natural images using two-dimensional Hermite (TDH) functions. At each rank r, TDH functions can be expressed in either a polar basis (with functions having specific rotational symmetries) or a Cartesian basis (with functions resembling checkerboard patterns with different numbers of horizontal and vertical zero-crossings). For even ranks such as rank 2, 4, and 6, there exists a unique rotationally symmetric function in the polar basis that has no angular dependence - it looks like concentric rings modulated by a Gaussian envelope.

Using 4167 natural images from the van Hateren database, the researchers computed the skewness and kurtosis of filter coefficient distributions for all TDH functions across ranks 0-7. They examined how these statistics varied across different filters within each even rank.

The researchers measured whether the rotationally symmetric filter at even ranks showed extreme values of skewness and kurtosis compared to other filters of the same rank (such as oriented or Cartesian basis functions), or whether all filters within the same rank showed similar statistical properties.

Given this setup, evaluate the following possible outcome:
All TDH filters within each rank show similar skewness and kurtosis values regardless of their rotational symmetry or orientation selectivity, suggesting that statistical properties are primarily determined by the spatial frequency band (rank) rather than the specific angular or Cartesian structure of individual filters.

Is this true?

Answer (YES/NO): NO